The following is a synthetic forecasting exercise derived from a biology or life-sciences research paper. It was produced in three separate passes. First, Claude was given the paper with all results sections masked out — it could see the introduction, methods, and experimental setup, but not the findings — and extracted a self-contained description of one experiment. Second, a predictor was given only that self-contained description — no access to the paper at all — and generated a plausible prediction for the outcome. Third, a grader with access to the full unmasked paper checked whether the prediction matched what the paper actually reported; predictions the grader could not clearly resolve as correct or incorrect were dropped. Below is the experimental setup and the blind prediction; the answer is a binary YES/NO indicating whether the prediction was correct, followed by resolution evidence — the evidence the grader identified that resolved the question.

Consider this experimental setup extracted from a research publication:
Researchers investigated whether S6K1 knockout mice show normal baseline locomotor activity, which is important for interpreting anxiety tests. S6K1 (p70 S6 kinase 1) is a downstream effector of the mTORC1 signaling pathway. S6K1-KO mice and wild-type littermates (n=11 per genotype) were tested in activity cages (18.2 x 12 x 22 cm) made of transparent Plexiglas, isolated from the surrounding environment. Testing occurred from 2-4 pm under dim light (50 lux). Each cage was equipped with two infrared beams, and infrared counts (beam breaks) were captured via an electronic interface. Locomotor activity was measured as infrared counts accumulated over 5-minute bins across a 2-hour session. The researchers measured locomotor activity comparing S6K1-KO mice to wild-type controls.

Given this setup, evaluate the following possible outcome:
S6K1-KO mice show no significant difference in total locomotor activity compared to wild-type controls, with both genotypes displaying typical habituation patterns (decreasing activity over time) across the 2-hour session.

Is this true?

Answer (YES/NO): YES